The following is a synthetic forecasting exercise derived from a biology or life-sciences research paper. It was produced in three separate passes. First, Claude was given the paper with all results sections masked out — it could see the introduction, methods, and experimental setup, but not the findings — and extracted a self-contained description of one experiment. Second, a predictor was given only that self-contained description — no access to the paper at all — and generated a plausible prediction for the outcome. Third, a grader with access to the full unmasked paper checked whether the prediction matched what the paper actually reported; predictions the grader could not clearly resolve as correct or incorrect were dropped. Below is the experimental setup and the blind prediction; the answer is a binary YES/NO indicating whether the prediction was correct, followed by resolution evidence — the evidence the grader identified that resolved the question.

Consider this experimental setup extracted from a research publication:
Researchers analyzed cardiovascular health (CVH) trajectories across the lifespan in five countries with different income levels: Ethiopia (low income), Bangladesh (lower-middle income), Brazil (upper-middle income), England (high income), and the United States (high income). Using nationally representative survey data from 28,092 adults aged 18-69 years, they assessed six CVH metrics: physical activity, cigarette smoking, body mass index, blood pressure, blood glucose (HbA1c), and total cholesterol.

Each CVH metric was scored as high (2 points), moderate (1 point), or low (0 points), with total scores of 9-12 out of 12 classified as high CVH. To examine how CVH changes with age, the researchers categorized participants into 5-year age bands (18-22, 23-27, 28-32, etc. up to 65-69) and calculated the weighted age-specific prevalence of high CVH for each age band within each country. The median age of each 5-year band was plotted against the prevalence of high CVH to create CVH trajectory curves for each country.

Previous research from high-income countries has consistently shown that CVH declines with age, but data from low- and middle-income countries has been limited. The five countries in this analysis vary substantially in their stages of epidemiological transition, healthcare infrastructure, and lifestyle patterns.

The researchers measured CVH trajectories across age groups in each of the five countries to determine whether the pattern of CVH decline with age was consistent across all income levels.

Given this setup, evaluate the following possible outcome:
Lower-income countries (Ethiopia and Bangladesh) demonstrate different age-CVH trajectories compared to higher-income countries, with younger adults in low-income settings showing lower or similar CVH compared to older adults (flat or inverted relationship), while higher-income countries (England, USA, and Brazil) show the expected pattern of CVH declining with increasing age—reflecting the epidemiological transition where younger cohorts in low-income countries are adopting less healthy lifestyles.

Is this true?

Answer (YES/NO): NO